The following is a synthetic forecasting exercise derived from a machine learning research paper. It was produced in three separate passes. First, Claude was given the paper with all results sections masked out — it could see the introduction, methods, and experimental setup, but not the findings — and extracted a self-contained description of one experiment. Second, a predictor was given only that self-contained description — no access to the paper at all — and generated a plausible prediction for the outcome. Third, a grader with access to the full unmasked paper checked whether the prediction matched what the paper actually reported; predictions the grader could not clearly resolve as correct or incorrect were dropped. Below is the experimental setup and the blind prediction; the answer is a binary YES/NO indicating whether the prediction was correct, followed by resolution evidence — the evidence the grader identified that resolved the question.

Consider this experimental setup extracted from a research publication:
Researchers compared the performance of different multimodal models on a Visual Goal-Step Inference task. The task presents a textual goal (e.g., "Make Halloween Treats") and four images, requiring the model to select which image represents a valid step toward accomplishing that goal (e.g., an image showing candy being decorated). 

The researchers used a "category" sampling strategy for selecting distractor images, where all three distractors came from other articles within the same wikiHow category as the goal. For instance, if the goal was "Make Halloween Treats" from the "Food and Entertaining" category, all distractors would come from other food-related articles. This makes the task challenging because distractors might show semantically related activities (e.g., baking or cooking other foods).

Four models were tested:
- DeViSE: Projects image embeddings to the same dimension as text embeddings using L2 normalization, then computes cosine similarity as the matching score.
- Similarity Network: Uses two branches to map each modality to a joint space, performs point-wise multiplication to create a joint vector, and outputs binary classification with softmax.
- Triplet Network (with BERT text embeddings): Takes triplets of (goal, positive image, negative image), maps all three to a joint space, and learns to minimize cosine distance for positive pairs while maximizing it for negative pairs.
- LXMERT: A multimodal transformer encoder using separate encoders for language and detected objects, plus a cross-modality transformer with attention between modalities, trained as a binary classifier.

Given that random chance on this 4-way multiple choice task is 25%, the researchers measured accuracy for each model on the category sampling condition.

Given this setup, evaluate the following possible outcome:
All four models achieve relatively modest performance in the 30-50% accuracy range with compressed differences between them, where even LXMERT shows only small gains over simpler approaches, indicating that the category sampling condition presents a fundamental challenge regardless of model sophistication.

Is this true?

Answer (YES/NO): NO